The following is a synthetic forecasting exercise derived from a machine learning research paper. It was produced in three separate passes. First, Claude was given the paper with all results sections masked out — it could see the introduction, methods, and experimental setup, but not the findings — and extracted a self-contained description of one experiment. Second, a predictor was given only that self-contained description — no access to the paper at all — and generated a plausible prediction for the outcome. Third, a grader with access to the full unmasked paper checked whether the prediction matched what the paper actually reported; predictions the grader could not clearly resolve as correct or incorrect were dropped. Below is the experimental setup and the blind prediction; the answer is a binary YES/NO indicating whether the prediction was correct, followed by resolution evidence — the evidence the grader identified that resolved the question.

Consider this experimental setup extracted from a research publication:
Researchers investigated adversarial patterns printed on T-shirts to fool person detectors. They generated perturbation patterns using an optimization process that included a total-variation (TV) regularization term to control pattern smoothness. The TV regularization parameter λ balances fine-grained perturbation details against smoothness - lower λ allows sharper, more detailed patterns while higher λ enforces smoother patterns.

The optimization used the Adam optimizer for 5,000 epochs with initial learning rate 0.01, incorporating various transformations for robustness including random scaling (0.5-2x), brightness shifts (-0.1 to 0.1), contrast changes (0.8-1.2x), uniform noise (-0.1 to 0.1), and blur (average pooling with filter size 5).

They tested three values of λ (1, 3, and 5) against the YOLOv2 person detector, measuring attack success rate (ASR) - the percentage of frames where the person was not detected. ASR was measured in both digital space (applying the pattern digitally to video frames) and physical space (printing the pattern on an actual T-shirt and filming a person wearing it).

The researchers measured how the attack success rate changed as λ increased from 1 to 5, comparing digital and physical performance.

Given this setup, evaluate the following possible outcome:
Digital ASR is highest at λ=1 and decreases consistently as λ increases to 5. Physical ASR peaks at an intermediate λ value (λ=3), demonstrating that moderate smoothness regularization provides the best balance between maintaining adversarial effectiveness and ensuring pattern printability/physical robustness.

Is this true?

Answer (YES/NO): YES